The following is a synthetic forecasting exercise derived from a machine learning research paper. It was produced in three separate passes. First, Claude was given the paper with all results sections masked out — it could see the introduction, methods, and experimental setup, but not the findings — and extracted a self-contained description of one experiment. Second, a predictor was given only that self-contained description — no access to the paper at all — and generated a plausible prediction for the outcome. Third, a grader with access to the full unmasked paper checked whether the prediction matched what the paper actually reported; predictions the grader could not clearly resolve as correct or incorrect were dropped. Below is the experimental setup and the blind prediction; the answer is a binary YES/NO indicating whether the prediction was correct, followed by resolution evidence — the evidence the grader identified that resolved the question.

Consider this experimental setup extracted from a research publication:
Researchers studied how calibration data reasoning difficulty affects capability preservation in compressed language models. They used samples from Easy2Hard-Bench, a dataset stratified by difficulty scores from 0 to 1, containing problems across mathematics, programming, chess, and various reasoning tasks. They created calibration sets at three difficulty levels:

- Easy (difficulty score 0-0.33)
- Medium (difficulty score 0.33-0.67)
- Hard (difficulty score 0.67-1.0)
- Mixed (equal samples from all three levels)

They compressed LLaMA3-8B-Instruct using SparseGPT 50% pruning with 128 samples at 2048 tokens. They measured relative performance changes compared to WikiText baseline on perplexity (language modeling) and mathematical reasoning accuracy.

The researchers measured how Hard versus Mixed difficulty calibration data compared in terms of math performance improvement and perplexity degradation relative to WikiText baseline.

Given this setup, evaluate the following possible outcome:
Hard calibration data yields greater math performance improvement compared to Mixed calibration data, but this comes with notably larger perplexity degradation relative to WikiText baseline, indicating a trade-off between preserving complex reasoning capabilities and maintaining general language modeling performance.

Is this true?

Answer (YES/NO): YES